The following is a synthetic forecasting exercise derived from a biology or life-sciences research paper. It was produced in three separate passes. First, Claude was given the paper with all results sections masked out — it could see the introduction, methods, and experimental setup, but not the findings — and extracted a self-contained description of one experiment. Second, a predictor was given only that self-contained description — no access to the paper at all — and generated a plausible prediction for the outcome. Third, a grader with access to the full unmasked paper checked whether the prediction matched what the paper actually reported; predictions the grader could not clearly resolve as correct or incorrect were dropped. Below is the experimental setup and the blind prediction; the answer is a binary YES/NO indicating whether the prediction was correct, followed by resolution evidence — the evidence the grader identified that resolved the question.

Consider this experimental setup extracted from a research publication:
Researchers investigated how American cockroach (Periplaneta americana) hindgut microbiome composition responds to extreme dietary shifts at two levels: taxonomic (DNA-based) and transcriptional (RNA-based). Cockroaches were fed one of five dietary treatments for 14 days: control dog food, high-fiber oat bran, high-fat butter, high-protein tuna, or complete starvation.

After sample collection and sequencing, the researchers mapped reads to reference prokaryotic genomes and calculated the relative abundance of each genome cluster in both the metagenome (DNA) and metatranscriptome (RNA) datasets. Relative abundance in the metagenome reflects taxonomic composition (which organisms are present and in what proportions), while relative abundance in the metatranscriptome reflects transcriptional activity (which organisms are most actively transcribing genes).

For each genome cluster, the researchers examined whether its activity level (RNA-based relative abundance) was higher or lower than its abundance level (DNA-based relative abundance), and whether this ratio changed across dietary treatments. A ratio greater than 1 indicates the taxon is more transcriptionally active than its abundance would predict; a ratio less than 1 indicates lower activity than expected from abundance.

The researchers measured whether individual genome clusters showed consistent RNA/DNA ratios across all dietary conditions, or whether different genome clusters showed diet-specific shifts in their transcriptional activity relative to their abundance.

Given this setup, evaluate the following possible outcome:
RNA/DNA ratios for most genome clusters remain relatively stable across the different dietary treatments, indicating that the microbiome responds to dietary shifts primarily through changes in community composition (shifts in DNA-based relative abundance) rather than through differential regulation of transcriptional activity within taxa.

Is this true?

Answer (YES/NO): NO